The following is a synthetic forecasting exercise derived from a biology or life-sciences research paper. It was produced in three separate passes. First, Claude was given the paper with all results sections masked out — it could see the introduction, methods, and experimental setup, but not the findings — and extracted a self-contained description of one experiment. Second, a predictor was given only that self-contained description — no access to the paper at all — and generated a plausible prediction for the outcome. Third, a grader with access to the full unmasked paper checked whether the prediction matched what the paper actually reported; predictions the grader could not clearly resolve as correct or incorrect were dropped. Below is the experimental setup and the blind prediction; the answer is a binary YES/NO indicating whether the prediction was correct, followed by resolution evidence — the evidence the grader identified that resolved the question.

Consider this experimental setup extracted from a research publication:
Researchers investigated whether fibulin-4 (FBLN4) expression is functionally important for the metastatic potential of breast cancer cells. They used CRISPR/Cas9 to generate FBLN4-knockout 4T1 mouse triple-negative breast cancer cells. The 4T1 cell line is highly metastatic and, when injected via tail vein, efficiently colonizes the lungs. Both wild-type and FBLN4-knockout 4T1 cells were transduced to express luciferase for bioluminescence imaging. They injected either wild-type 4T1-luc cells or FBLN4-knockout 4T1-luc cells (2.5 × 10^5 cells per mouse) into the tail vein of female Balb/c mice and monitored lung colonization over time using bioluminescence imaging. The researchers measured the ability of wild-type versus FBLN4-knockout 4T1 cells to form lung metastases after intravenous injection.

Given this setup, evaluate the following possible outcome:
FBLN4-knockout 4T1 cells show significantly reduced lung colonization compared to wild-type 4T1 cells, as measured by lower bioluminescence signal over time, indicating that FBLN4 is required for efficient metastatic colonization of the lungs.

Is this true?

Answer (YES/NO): NO